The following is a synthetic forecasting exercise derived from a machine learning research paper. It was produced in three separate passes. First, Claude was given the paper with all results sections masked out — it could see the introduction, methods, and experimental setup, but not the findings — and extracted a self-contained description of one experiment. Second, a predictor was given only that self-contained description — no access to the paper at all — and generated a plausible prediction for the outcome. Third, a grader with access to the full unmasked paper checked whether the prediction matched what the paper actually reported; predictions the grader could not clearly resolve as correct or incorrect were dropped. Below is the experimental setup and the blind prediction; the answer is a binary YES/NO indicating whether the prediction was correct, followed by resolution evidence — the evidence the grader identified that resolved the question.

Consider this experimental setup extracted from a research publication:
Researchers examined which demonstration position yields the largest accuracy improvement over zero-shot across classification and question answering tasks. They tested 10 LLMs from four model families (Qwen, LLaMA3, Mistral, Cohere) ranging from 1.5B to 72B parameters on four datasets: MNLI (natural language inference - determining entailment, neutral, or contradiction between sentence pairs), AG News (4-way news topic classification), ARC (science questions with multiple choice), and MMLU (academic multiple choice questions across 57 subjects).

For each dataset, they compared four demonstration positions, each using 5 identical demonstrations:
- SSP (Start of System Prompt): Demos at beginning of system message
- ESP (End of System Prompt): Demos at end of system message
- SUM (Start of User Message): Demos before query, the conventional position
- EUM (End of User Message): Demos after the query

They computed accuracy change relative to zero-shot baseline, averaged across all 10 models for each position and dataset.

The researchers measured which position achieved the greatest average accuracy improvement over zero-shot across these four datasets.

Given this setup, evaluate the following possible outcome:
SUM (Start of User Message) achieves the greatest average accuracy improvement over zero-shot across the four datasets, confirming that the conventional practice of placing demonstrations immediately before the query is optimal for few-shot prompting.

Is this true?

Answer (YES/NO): NO